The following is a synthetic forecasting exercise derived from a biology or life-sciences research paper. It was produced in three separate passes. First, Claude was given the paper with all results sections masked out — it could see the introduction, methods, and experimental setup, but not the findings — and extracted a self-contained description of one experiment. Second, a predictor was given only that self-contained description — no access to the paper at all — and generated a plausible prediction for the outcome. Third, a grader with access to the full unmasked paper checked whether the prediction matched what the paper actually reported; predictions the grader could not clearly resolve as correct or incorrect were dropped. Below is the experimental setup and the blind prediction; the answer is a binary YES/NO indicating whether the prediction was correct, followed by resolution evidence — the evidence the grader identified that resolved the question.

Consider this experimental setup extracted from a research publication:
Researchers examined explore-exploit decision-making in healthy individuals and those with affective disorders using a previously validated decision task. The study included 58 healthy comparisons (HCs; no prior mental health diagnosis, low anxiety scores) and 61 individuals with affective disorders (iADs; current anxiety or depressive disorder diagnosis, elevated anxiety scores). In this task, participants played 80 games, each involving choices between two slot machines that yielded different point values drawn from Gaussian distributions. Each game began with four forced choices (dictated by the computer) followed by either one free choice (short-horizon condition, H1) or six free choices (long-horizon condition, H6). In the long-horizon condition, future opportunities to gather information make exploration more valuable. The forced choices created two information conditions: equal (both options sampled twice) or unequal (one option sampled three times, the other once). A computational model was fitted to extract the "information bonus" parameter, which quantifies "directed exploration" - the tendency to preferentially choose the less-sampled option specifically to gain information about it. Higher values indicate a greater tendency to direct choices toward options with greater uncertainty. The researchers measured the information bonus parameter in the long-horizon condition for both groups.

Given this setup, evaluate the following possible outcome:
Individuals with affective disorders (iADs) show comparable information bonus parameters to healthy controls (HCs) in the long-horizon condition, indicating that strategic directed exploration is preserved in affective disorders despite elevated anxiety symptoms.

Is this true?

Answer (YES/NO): NO